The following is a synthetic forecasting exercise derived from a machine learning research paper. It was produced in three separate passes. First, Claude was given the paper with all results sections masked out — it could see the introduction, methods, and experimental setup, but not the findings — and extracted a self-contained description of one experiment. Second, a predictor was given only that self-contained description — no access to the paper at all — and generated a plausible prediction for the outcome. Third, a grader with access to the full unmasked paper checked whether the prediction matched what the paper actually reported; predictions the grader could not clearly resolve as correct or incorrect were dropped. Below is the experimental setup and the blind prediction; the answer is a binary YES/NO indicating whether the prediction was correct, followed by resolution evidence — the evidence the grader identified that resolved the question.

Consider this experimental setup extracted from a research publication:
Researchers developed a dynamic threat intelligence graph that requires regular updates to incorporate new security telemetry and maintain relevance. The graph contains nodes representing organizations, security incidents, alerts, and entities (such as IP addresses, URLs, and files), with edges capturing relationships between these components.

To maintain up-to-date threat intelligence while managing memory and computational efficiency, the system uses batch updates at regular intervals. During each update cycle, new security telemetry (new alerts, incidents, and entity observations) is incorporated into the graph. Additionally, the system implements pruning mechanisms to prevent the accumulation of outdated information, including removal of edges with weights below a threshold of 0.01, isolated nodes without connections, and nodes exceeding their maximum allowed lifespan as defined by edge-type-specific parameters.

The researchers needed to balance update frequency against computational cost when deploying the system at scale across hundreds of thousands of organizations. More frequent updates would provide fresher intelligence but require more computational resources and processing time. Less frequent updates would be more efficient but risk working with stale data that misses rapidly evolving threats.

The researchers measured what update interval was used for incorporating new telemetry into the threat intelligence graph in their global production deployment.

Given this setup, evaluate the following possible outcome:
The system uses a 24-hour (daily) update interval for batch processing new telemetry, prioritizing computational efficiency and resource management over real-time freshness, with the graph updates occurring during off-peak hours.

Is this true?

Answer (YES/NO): NO